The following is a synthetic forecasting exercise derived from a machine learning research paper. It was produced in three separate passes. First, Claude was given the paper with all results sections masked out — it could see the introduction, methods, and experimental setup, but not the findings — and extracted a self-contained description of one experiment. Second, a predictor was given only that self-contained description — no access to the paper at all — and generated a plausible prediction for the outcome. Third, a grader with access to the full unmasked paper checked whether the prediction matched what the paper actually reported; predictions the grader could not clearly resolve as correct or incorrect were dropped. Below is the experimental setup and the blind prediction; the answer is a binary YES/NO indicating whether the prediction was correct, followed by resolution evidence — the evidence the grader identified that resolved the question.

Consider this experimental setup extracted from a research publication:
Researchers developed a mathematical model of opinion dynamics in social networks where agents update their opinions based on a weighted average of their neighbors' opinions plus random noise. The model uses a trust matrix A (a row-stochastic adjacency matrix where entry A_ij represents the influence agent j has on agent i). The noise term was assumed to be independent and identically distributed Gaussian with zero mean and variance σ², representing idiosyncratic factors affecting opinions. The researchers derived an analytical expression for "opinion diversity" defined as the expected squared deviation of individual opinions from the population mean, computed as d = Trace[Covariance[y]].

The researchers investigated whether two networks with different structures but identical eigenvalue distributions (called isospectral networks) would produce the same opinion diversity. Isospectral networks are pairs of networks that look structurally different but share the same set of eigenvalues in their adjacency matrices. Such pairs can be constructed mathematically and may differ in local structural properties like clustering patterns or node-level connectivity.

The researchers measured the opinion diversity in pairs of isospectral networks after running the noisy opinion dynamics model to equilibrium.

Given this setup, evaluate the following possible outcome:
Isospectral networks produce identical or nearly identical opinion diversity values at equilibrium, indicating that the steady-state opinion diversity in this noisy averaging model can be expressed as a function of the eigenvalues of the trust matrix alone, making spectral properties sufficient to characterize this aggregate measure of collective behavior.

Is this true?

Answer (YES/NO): YES